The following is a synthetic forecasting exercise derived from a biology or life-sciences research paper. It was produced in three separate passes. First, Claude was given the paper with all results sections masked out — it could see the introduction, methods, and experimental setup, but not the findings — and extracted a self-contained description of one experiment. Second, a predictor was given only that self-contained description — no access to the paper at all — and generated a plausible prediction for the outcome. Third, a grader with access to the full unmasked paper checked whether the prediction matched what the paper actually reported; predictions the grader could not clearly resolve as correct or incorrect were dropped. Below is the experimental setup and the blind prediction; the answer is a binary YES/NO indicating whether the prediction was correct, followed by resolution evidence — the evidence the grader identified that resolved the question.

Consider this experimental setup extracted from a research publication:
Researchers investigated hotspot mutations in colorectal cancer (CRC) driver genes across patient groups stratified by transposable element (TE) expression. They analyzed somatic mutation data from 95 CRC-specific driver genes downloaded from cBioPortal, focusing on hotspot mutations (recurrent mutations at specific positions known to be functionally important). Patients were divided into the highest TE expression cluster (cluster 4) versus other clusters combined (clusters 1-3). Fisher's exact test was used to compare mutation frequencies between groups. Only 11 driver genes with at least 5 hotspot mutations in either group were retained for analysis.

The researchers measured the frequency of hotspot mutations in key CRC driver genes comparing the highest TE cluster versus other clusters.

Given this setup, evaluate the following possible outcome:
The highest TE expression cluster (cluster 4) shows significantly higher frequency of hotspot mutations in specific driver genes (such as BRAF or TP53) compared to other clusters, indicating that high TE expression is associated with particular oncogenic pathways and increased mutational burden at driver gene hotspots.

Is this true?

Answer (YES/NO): YES